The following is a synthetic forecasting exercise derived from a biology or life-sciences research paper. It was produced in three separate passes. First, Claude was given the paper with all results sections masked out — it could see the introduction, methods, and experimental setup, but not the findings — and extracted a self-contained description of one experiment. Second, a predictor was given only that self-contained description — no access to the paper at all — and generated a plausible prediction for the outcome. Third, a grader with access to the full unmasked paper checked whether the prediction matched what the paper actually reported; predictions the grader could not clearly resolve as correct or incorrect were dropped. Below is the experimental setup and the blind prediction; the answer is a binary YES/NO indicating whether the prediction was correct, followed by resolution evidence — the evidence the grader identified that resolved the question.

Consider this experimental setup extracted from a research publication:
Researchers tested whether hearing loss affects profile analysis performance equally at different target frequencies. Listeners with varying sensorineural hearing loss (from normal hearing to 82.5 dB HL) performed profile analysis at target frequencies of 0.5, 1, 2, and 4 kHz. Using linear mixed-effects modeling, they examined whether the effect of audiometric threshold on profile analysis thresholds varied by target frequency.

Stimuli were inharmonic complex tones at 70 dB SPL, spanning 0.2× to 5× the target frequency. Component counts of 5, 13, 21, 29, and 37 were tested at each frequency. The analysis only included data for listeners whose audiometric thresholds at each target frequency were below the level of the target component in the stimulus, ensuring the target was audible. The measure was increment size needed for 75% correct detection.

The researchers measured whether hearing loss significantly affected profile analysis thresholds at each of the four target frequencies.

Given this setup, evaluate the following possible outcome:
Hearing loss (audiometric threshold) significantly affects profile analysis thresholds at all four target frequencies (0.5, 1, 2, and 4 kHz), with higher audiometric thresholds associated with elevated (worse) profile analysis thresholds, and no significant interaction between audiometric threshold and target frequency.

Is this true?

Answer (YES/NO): NO